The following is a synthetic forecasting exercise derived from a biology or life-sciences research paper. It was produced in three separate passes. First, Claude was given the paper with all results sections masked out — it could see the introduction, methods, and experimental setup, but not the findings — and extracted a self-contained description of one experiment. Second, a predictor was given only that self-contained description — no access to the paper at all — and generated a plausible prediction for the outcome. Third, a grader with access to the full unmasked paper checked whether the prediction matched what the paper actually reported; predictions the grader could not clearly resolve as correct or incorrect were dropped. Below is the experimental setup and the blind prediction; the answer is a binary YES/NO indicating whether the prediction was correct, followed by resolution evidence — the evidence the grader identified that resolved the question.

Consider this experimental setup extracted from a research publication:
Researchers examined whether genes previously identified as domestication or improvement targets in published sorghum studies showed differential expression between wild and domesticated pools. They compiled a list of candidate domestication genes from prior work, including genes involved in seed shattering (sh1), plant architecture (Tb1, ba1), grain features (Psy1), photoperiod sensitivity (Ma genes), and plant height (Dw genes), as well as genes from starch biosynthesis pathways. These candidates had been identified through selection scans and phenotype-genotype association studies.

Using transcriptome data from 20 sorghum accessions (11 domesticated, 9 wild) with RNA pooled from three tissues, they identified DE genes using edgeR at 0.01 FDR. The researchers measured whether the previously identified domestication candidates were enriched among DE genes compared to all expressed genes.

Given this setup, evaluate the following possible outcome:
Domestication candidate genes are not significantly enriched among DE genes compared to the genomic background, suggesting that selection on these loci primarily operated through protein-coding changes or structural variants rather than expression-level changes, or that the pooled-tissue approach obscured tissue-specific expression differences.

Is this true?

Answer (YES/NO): NO